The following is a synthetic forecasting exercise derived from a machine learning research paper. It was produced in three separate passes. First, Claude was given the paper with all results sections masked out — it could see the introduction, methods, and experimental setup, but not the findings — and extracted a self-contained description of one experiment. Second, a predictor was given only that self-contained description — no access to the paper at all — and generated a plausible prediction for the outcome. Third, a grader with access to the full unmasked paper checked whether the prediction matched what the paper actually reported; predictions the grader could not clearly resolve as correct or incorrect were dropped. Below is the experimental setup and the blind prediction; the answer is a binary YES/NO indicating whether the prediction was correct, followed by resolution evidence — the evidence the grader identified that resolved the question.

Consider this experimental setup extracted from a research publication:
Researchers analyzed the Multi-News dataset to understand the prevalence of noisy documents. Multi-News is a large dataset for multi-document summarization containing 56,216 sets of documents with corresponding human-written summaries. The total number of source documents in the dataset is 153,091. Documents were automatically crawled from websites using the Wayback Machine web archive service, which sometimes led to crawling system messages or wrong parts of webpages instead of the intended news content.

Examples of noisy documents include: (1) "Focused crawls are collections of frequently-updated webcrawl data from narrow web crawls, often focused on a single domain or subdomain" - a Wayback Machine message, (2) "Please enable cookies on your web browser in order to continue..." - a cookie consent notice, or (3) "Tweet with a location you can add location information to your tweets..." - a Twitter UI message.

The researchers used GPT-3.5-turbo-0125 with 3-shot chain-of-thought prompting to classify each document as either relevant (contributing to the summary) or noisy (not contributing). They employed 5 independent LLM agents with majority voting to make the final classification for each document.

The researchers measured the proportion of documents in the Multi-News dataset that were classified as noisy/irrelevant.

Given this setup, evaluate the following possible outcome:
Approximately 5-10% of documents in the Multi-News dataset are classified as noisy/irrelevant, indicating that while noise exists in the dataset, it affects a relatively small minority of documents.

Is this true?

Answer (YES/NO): NO